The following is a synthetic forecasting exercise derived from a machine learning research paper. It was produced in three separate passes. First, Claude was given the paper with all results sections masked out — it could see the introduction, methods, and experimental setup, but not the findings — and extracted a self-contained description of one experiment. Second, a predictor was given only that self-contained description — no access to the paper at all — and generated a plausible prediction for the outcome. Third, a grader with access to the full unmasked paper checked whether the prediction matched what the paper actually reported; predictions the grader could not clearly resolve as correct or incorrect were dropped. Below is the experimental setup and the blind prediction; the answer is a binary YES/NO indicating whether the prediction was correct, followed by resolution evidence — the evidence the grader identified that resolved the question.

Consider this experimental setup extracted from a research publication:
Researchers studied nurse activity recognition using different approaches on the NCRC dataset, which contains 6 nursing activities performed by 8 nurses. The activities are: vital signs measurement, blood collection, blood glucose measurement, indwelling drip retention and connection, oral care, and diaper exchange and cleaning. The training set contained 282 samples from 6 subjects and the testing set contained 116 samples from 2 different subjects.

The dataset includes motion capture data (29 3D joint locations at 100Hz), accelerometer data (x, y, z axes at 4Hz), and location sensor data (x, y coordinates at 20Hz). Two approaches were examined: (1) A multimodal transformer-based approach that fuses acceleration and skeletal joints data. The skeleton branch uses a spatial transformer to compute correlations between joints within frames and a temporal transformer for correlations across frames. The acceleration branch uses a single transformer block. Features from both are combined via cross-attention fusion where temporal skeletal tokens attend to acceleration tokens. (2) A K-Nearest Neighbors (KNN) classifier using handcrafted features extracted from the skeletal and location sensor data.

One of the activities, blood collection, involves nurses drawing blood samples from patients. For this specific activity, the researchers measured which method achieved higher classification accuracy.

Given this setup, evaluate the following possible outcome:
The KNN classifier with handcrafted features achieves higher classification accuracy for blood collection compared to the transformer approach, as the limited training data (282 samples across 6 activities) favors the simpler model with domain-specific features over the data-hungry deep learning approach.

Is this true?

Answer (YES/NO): YES